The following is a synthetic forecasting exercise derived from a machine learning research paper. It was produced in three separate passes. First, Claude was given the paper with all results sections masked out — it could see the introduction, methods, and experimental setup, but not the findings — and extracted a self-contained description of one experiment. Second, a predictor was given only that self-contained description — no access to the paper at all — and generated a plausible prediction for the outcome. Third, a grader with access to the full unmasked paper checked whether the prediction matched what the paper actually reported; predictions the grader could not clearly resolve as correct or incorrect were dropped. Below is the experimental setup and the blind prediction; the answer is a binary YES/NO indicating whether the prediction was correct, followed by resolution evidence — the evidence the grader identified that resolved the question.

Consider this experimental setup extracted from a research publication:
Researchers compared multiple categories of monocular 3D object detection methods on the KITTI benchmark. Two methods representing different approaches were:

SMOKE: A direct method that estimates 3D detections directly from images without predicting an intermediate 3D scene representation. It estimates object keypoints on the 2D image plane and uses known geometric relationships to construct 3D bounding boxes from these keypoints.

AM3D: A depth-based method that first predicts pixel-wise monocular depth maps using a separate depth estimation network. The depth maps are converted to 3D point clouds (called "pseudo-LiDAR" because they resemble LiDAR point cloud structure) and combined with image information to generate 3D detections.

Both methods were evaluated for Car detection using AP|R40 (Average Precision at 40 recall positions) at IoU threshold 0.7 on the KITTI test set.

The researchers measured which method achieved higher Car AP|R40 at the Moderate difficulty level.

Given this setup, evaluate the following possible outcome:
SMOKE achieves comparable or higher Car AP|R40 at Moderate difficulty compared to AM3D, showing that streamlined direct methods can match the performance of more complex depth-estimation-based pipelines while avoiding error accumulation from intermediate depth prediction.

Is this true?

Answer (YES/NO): NO